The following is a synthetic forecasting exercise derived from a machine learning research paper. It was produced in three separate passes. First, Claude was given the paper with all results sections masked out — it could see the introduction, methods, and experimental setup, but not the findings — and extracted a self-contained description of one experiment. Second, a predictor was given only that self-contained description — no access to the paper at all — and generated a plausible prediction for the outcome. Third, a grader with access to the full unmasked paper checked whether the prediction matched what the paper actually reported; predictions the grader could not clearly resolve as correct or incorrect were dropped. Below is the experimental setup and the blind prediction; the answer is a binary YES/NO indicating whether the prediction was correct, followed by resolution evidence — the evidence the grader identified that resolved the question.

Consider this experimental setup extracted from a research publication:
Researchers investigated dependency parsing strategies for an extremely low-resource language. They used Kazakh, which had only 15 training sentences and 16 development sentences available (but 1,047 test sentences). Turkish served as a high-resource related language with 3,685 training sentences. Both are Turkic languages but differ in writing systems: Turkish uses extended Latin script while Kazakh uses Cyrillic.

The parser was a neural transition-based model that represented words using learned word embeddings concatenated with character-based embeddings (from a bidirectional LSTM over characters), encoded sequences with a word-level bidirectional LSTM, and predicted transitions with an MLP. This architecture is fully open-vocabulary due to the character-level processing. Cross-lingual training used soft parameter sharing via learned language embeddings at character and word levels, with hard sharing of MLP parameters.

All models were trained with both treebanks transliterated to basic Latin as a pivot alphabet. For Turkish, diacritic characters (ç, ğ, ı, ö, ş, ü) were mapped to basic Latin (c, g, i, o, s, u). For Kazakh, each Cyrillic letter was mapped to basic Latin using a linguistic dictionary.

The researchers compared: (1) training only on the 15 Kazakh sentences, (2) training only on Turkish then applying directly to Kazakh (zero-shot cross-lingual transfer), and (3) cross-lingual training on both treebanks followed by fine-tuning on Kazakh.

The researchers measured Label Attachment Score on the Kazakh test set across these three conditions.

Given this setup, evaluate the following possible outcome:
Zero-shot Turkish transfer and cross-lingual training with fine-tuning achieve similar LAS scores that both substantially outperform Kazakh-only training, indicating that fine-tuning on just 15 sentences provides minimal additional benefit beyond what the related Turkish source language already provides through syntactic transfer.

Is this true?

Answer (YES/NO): NO